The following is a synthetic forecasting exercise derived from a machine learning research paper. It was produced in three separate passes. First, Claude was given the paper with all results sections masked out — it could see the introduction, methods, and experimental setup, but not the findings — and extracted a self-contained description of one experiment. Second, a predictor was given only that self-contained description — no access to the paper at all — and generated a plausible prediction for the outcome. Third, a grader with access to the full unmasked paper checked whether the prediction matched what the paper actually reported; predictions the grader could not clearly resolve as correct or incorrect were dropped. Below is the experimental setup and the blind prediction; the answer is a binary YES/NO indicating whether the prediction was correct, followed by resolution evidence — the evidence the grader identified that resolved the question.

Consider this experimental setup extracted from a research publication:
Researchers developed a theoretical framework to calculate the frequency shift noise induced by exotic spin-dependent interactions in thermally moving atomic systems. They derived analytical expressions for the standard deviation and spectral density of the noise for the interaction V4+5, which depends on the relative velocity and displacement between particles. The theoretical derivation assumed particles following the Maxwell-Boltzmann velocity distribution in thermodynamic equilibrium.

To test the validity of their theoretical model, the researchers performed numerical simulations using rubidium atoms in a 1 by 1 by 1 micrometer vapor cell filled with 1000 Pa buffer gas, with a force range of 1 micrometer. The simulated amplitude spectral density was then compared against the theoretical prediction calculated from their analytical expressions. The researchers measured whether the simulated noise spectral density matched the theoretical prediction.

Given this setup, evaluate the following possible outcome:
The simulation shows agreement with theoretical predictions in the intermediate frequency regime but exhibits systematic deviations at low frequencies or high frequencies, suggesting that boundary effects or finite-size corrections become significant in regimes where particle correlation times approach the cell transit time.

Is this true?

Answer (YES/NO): NO